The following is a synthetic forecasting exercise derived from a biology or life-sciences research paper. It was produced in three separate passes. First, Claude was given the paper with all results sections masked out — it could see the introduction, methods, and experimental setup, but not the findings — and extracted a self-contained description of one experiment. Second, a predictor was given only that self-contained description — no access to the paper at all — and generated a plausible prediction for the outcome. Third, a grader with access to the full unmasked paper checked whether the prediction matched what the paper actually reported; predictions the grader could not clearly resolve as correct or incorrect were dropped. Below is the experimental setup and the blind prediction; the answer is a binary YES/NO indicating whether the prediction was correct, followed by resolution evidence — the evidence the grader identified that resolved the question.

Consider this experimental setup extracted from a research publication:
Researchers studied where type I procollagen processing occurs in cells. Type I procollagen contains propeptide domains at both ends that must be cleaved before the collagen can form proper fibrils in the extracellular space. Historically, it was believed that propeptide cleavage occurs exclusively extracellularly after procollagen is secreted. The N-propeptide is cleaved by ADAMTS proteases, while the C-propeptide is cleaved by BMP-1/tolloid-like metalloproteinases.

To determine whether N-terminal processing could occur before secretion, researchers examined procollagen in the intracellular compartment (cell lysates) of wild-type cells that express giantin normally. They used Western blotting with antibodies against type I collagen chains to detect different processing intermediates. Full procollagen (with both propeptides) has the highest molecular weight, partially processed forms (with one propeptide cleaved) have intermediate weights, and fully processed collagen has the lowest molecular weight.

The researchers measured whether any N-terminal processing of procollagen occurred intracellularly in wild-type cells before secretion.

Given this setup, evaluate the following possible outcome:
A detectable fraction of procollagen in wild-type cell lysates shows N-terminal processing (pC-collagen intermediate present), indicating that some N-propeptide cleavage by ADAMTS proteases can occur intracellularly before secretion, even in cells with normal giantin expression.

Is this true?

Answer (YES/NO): YES